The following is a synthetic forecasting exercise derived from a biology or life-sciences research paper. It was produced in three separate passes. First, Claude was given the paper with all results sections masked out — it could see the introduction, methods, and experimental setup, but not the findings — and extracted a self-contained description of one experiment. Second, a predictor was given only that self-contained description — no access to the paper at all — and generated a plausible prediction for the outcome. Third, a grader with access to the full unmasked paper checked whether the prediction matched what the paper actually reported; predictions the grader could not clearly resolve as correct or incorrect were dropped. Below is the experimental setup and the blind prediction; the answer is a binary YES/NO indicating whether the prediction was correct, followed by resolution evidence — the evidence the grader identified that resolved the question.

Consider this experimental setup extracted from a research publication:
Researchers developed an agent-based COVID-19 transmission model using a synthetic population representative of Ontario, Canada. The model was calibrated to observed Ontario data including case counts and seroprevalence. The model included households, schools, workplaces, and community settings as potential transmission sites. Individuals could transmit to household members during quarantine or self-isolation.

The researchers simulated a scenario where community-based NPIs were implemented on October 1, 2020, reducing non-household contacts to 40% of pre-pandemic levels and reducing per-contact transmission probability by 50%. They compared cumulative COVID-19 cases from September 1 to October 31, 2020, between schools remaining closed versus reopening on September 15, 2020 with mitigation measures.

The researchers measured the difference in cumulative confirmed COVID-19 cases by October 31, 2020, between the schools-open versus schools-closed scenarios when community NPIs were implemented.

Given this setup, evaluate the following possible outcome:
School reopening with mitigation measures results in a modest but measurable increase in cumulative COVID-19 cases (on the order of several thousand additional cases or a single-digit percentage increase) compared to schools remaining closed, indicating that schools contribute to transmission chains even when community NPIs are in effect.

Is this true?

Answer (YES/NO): NO